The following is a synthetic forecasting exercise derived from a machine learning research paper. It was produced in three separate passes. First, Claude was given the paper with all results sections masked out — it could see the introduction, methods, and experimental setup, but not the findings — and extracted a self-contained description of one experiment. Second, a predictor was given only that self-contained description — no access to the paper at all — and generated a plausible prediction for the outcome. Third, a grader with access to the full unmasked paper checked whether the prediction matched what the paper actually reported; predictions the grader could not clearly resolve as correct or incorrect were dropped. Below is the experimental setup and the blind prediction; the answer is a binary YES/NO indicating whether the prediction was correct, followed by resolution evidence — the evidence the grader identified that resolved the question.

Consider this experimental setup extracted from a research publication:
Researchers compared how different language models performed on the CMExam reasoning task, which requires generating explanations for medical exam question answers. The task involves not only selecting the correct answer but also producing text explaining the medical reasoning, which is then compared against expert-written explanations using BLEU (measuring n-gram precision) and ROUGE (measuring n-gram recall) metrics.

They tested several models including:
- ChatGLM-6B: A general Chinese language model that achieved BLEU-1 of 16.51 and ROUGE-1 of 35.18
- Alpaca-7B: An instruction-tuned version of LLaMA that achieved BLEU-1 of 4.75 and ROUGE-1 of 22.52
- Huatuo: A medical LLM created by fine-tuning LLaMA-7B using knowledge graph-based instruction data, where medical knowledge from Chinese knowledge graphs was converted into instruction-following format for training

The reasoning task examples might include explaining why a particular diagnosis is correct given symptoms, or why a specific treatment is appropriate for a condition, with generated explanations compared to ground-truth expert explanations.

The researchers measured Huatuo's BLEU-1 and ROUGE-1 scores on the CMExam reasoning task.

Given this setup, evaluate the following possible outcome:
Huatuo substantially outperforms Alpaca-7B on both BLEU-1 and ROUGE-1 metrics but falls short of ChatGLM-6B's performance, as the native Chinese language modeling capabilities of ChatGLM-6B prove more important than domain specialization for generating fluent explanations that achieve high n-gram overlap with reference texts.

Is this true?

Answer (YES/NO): NO